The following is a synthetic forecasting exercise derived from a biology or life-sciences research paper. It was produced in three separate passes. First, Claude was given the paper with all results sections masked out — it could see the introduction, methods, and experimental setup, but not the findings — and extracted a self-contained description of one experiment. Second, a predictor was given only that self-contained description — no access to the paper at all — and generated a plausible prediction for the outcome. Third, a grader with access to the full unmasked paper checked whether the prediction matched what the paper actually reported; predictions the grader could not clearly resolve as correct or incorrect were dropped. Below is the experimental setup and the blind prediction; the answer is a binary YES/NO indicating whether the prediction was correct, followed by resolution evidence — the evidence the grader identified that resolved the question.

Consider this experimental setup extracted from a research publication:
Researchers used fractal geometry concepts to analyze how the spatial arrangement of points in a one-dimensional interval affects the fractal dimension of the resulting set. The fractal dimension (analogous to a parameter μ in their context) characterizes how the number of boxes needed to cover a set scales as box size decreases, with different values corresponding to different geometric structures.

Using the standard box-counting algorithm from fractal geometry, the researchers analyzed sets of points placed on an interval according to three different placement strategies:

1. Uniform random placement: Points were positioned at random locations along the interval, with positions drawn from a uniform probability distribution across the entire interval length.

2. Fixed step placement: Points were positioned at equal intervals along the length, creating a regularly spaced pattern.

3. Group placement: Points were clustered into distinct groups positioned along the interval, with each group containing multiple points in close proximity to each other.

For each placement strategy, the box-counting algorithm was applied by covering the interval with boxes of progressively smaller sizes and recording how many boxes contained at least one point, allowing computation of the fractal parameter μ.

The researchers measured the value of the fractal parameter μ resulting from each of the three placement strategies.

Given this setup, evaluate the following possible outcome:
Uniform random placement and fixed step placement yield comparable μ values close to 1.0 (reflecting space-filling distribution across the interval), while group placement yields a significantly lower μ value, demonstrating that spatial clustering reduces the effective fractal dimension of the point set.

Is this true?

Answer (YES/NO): YES